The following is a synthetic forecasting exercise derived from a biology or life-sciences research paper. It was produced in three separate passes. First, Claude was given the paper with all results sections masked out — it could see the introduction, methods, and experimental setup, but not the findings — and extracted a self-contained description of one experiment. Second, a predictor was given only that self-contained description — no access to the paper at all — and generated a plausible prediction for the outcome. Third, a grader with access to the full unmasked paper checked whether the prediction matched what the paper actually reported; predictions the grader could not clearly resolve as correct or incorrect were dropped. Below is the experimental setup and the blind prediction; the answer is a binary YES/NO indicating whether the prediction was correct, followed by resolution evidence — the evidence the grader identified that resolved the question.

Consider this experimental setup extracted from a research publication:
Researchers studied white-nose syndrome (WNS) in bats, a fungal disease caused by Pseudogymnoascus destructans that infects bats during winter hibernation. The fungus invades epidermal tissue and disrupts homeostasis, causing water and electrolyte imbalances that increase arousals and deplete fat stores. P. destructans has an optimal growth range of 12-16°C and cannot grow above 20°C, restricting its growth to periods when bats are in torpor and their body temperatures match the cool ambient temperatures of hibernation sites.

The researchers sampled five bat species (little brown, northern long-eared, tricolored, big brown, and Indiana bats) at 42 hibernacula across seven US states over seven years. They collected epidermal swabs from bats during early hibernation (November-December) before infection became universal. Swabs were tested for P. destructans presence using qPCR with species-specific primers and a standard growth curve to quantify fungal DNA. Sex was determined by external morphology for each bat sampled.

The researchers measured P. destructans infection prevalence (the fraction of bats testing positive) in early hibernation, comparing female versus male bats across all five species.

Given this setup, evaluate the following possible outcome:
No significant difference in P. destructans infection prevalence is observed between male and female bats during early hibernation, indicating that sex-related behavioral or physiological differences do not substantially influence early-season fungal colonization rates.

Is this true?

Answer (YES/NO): NO